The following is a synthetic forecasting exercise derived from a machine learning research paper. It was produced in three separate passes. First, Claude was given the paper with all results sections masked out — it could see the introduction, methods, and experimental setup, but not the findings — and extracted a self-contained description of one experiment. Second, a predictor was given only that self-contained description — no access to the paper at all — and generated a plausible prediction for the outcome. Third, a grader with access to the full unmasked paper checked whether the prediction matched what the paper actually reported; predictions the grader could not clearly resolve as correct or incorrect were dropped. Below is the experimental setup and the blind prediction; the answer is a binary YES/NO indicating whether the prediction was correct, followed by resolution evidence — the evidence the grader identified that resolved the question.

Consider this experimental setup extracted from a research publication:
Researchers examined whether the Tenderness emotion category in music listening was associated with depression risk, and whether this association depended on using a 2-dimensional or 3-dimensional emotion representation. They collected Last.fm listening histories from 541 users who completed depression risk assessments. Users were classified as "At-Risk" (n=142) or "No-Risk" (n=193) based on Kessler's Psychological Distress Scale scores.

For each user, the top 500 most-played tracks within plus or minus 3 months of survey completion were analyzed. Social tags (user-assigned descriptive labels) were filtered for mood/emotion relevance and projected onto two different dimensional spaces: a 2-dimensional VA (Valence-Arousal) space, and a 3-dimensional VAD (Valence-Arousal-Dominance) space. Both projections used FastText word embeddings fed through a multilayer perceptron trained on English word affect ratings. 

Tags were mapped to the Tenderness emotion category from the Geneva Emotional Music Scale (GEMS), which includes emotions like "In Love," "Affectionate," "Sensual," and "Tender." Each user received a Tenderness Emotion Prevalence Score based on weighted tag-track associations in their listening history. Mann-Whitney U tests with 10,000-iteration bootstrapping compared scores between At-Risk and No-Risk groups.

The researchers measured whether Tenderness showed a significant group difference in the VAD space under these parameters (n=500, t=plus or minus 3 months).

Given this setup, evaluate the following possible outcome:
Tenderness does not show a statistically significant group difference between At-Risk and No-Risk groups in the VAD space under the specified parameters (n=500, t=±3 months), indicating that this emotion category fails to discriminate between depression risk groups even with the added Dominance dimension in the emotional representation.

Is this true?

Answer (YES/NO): NO